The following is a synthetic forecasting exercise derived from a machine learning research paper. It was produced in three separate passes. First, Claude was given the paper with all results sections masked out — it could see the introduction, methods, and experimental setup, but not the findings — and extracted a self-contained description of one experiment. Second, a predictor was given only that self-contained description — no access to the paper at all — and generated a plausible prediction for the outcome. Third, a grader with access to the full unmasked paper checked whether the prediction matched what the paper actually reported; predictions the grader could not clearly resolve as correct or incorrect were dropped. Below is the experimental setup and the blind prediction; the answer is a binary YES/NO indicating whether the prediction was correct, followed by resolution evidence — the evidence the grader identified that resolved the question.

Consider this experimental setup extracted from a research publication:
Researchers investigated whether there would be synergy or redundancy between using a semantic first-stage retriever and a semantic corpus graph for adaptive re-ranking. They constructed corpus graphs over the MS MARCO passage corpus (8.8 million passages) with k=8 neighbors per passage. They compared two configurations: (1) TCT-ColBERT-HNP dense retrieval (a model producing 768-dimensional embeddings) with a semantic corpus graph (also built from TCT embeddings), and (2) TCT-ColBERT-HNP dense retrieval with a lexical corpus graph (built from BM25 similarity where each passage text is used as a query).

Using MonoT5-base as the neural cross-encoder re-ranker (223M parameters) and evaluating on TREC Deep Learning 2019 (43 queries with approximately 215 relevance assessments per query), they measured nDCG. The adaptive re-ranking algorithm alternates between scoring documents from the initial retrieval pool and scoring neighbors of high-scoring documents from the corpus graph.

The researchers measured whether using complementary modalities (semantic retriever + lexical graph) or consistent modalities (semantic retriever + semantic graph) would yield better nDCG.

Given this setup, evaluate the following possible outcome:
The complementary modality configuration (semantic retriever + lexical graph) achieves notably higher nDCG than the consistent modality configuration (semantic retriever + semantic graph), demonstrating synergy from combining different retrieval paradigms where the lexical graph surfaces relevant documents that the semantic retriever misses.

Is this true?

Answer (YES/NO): YES